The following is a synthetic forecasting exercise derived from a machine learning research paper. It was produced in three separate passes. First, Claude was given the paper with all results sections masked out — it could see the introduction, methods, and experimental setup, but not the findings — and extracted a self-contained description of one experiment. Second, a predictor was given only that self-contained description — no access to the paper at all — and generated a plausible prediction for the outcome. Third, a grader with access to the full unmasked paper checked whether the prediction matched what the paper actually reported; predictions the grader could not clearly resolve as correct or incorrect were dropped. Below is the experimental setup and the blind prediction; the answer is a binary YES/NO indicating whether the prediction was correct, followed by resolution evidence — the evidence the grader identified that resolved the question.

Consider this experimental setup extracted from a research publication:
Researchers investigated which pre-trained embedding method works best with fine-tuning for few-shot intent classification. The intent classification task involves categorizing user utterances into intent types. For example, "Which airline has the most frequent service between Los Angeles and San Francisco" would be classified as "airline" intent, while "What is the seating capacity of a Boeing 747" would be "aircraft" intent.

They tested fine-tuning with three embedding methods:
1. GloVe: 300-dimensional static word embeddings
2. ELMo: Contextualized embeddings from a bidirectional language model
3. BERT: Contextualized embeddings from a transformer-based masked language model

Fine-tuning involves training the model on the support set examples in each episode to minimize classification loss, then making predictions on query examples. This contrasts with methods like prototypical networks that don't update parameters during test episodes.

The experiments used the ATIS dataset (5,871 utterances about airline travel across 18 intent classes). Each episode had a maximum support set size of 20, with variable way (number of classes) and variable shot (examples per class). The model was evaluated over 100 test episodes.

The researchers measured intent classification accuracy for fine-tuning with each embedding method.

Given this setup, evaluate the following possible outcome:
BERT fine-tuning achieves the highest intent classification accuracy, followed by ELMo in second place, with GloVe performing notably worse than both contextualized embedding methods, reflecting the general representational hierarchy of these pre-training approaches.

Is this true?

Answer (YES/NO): NO